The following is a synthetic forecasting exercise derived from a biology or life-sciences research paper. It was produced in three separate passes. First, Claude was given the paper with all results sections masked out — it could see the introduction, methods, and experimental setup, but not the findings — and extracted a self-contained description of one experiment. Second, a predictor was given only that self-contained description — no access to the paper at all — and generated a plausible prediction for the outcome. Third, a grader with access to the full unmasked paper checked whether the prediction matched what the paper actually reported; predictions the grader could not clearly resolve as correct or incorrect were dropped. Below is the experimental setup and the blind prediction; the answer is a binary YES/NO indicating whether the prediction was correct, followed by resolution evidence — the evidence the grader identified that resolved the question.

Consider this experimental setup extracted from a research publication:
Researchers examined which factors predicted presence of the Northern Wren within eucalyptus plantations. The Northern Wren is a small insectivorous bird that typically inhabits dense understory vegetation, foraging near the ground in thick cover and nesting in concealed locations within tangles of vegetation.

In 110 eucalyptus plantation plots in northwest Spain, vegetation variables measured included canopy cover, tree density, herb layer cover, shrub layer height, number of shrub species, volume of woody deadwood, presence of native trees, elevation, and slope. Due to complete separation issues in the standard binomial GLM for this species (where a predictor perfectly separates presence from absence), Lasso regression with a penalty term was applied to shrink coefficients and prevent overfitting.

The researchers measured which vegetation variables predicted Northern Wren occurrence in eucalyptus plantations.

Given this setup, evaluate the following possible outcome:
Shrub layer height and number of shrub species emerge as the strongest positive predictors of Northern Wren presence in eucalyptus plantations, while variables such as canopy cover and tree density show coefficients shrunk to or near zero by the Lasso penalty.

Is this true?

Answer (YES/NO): NO